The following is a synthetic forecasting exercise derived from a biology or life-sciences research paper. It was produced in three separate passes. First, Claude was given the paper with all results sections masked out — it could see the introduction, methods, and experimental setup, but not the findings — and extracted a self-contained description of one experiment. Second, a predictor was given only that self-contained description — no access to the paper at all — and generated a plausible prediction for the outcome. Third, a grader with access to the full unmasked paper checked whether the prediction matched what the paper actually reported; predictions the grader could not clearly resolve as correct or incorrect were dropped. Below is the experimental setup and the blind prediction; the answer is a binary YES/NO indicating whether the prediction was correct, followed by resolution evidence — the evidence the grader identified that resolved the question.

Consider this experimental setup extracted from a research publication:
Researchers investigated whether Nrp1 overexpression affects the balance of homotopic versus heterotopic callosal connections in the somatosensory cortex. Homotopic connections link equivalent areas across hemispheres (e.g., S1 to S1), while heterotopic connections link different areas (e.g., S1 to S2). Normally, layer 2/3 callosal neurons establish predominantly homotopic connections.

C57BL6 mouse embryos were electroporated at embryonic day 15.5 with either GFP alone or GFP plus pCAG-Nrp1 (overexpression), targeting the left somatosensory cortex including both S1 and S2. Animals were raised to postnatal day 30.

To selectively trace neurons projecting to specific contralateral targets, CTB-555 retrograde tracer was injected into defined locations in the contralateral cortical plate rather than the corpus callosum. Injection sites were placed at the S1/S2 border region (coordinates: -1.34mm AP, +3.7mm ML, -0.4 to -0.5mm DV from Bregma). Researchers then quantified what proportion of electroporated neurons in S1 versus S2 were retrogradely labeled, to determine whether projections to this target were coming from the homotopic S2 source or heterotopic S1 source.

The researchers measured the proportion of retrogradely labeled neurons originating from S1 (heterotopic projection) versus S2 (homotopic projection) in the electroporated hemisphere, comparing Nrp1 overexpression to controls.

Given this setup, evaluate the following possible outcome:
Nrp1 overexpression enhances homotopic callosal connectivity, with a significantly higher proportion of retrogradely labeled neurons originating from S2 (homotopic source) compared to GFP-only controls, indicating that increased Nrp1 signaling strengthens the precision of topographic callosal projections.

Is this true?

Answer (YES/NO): NO